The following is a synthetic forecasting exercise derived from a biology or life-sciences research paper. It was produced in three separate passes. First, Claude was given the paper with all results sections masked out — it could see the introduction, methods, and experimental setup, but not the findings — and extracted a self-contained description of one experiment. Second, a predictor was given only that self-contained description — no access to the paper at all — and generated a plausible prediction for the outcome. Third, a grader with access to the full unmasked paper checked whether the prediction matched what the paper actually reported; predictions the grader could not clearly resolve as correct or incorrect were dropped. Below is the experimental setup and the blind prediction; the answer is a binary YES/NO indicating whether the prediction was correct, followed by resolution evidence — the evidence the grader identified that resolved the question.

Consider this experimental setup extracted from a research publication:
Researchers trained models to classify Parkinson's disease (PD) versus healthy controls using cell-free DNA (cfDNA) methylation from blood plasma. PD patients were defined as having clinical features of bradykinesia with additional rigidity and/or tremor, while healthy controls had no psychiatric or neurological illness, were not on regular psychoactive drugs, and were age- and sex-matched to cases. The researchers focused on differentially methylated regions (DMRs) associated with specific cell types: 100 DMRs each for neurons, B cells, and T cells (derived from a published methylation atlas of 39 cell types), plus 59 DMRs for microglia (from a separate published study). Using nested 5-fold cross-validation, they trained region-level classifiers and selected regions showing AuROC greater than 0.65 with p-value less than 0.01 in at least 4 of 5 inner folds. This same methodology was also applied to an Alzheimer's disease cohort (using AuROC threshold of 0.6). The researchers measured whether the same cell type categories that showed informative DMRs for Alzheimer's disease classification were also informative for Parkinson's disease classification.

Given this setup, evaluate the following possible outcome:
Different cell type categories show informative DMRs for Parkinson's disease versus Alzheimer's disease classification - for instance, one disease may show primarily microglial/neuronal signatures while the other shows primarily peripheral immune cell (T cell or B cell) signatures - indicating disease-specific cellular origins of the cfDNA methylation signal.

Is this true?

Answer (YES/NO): NO